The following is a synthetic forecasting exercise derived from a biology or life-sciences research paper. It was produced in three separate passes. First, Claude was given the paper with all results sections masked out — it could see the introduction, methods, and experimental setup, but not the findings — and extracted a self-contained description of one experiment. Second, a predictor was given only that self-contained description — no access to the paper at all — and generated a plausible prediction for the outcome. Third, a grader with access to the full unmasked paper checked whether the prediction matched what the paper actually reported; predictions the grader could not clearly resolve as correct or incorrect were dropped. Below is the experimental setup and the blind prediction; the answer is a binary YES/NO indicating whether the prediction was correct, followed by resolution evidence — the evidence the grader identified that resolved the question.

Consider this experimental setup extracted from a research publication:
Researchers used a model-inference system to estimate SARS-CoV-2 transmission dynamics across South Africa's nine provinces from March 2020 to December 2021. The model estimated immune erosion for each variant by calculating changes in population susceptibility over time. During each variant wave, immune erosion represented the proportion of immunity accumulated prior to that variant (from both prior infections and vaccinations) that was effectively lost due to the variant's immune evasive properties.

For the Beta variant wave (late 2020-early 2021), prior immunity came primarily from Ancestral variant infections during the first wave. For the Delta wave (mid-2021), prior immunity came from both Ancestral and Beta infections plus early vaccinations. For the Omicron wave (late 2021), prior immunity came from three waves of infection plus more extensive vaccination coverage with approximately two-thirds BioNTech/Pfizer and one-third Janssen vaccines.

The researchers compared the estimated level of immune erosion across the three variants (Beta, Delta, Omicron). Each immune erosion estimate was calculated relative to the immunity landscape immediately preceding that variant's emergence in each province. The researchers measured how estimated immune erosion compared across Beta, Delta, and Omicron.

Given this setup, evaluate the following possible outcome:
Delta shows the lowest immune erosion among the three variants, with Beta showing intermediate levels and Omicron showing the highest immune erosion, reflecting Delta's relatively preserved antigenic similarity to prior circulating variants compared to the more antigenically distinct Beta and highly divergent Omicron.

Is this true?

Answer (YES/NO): NO